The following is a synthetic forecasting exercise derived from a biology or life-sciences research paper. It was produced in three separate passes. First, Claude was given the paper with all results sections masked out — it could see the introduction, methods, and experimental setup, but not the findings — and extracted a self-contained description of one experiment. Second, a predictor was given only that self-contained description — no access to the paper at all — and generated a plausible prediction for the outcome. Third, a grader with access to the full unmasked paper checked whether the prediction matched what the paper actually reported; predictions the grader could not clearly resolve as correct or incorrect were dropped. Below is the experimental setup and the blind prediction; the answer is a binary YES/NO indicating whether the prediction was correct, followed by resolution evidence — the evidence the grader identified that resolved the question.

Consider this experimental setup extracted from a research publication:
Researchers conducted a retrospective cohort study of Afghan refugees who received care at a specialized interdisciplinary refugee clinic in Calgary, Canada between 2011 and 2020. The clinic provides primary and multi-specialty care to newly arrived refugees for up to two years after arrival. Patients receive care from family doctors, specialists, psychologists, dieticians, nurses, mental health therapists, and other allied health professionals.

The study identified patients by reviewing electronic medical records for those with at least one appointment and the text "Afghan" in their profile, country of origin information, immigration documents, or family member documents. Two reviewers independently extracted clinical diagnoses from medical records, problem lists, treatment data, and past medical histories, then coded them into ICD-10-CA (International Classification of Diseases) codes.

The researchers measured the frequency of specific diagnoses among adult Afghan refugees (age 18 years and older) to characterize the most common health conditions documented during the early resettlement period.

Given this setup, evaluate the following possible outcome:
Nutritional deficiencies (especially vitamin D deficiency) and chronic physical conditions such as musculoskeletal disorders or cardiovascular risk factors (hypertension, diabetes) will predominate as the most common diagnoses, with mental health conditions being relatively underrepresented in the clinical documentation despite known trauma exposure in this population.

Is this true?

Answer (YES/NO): YES